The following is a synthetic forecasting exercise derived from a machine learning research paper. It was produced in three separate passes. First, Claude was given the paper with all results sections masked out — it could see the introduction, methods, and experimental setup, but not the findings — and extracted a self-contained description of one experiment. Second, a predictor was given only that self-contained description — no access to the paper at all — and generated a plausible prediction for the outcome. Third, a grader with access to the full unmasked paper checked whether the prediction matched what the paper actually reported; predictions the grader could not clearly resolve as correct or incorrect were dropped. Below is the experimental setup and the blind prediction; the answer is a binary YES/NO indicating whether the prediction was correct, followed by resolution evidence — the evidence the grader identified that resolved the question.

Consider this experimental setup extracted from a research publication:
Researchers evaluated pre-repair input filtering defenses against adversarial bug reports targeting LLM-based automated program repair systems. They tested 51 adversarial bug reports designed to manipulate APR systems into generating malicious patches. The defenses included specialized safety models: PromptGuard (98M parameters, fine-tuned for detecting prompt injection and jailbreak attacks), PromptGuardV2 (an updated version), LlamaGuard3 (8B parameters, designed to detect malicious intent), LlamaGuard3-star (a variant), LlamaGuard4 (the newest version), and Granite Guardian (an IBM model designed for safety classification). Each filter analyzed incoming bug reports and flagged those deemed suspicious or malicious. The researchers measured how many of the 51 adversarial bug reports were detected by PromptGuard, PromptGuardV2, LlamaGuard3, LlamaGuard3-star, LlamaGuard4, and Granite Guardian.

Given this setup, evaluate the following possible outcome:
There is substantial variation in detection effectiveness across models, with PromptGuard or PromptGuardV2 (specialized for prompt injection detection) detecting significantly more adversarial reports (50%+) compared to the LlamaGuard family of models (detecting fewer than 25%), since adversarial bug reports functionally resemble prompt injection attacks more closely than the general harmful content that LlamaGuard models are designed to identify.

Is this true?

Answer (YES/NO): NO